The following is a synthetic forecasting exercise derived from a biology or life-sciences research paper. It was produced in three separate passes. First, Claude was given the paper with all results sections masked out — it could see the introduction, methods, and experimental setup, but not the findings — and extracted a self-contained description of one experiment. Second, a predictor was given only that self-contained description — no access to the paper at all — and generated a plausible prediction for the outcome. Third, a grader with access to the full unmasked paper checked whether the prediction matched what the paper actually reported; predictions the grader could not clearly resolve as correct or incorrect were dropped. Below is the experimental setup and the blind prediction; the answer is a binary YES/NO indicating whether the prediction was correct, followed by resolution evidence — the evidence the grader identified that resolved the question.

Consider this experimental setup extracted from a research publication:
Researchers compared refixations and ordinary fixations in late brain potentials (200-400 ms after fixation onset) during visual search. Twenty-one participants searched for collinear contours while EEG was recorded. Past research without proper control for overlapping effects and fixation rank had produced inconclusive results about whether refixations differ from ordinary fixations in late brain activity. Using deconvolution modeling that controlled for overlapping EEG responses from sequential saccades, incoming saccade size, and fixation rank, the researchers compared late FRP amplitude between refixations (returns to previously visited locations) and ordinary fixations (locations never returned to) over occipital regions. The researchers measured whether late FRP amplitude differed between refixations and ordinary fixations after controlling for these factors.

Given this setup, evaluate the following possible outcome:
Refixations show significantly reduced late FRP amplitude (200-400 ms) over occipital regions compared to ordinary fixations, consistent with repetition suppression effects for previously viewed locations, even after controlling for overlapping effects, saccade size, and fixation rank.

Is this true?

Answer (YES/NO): NO